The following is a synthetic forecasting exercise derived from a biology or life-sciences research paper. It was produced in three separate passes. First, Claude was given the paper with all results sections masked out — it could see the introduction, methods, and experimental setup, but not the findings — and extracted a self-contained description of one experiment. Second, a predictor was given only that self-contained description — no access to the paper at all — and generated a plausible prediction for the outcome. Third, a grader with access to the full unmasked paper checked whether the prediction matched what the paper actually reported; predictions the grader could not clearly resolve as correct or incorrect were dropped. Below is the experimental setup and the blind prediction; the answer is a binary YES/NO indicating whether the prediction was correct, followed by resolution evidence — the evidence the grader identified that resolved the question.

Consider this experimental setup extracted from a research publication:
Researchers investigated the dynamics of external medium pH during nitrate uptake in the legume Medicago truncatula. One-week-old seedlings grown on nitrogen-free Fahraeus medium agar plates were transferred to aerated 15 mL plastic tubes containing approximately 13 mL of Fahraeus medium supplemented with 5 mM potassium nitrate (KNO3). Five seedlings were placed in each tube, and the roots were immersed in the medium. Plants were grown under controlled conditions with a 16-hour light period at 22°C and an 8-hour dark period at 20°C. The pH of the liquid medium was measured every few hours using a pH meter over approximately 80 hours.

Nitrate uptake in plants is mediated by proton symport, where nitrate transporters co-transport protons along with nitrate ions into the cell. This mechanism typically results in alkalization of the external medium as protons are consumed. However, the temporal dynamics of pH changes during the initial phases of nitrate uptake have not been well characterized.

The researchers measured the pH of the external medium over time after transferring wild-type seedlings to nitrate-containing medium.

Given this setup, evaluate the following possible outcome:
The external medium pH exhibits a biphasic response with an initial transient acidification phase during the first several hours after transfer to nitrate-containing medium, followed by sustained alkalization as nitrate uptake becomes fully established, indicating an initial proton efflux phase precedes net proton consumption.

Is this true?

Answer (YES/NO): YES